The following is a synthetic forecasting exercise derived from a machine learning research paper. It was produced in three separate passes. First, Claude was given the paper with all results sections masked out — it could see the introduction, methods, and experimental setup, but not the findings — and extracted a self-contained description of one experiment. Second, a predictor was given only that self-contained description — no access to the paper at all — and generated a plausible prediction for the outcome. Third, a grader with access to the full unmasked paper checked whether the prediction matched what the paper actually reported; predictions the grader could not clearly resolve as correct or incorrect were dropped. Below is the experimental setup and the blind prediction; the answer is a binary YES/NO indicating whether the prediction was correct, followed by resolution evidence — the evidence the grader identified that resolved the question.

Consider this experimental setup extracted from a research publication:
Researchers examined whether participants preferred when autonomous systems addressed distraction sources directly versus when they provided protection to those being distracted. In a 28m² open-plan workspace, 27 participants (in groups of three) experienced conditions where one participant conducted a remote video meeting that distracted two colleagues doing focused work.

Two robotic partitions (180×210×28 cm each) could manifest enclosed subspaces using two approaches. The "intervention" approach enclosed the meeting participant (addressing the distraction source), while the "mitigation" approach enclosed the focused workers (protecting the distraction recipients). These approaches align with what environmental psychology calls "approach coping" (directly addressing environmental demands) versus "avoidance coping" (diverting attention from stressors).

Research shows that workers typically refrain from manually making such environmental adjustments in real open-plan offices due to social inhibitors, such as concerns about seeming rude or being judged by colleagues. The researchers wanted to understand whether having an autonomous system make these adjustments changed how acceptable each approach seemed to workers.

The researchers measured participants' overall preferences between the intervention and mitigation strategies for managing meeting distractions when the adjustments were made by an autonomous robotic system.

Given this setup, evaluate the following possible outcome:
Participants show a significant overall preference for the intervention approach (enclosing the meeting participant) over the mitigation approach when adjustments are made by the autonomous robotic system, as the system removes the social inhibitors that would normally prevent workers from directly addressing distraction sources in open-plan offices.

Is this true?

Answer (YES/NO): NO